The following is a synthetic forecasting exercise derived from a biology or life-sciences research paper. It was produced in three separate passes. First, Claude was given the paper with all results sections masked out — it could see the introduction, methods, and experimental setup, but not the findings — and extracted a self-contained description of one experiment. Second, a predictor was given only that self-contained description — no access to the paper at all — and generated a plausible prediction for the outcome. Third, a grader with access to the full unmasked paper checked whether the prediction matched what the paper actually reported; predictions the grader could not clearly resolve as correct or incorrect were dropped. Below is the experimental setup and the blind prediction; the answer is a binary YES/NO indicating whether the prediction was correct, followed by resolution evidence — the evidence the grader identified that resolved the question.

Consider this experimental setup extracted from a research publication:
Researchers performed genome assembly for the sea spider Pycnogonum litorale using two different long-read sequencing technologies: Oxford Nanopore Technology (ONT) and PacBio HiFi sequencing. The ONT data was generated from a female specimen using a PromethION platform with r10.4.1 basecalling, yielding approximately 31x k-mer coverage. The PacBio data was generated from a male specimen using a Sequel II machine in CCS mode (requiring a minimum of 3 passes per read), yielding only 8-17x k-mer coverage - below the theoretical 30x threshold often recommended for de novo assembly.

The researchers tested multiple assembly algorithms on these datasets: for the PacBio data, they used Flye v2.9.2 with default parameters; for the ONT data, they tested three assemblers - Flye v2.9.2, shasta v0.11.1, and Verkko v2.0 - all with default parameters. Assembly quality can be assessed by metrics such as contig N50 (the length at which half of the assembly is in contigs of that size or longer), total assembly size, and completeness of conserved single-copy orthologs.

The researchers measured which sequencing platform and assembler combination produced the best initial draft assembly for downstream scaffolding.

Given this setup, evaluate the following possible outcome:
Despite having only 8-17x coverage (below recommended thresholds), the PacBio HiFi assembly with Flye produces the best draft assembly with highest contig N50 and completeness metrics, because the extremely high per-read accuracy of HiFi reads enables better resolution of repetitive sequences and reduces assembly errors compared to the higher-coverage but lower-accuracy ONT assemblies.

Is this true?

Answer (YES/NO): NO